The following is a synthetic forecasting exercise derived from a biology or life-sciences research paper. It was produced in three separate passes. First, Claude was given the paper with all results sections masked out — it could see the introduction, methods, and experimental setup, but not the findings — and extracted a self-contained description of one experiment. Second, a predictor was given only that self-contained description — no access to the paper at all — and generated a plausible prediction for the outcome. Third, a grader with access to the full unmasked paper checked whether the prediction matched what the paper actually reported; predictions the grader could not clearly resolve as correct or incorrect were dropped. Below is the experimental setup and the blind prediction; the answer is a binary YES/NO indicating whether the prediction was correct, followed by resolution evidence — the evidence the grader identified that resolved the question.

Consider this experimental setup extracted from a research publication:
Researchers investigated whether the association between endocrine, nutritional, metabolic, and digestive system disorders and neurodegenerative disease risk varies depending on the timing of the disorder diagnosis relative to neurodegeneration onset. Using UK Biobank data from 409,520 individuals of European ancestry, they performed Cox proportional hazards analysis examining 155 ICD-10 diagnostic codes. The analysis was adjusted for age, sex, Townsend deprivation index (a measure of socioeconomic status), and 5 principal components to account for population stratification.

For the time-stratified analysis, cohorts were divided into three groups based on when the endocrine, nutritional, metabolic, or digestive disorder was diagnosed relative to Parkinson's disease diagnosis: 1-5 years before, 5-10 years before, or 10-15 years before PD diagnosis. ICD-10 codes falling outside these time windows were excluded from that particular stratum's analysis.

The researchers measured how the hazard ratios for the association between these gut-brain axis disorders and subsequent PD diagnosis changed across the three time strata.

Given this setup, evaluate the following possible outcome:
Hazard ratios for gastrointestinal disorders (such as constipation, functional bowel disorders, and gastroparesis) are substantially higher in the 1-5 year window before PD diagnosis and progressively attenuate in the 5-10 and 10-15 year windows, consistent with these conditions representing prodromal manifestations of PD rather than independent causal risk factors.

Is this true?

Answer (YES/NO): NO